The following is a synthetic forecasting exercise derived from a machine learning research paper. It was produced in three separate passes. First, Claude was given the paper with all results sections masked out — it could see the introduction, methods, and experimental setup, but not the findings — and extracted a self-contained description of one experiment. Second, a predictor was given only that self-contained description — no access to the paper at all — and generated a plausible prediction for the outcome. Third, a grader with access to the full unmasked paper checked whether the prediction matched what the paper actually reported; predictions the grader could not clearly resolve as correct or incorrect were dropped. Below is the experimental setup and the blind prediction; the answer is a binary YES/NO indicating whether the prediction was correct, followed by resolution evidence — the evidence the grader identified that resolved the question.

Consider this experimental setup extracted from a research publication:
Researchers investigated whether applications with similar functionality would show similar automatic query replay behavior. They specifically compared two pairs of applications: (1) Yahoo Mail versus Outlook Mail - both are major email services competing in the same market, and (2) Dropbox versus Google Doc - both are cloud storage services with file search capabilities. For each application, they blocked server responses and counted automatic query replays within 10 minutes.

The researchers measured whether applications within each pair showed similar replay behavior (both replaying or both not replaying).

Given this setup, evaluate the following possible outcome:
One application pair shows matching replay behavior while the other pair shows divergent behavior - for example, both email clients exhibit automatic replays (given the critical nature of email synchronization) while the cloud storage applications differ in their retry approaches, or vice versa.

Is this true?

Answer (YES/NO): NO